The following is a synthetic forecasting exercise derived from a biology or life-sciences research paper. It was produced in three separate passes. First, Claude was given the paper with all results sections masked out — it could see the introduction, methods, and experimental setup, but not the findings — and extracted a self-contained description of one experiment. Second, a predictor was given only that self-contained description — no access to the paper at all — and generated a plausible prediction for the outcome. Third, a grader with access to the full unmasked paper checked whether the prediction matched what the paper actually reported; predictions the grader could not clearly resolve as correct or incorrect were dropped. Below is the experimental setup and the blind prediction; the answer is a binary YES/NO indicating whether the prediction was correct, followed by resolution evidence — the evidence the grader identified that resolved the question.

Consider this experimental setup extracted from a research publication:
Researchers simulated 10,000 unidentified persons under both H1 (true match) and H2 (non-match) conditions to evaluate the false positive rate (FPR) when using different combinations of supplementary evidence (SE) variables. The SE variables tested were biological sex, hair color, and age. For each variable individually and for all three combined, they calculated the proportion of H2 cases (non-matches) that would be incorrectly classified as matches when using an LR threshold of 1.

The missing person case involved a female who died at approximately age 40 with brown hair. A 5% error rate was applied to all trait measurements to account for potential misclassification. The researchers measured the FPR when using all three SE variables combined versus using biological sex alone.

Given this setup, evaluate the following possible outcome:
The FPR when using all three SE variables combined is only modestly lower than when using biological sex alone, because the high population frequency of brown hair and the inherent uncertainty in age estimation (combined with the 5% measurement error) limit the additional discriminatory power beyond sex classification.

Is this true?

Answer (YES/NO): NO